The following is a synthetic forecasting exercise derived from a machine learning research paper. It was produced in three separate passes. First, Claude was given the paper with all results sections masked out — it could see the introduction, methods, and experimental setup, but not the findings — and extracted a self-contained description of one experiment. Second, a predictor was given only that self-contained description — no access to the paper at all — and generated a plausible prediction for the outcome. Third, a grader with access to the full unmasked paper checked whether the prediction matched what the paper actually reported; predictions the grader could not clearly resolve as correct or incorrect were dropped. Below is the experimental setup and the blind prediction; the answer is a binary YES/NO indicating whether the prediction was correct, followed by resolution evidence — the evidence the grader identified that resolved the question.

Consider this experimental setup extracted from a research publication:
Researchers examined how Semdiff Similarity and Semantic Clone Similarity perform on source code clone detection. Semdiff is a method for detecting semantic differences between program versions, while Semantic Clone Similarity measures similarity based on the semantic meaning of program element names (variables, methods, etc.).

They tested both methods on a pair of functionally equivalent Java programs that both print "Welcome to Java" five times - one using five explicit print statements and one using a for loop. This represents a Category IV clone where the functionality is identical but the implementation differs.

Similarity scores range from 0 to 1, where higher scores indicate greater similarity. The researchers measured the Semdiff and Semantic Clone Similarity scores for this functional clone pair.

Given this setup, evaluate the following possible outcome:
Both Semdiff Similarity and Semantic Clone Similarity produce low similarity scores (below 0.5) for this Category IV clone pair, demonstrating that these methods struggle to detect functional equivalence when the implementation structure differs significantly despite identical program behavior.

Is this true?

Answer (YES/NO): NO